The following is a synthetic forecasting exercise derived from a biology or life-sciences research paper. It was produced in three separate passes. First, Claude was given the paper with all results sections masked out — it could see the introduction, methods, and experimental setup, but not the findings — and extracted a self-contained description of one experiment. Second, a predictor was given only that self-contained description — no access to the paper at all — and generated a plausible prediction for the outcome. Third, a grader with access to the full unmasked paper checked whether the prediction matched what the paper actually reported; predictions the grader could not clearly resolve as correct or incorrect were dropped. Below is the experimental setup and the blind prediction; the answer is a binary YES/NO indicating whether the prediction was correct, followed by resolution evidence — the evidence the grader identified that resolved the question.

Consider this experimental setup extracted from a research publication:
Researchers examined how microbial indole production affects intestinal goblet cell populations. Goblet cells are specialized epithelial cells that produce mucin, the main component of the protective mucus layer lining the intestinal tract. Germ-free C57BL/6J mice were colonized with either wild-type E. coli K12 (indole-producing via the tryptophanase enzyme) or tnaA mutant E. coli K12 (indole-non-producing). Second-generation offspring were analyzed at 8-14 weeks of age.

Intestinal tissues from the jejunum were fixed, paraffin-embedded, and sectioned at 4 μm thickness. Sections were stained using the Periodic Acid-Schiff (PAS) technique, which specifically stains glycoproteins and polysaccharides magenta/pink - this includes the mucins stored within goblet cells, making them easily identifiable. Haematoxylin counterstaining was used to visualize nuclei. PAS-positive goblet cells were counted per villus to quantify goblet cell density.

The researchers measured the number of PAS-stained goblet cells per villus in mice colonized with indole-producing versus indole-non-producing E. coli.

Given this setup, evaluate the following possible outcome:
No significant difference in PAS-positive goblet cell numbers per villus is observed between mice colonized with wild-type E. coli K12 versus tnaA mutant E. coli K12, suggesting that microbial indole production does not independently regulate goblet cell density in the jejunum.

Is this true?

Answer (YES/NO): NO